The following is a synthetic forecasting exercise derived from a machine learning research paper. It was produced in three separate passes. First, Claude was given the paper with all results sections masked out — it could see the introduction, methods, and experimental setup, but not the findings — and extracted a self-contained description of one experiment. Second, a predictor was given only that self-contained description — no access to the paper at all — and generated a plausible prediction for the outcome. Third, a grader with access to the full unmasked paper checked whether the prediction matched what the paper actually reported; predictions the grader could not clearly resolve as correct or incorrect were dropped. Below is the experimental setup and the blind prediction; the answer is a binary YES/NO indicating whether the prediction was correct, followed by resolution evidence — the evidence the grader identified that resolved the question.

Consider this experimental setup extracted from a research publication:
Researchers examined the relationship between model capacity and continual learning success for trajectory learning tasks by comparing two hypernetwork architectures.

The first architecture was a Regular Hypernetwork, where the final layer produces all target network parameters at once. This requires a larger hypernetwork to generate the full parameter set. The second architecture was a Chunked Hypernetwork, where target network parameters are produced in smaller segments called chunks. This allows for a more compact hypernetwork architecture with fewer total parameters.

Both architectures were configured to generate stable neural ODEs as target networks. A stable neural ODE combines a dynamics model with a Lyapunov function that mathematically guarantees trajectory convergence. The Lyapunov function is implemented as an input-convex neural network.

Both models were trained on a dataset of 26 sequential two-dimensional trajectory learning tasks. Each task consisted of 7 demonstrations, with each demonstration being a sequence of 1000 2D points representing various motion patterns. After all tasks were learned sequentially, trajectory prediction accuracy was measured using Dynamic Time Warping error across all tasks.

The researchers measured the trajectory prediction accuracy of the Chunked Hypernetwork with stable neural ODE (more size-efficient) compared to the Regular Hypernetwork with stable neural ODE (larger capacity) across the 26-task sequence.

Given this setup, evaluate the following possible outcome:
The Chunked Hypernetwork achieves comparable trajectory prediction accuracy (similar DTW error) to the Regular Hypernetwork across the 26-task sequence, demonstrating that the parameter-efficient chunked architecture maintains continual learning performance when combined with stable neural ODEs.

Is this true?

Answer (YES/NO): YES